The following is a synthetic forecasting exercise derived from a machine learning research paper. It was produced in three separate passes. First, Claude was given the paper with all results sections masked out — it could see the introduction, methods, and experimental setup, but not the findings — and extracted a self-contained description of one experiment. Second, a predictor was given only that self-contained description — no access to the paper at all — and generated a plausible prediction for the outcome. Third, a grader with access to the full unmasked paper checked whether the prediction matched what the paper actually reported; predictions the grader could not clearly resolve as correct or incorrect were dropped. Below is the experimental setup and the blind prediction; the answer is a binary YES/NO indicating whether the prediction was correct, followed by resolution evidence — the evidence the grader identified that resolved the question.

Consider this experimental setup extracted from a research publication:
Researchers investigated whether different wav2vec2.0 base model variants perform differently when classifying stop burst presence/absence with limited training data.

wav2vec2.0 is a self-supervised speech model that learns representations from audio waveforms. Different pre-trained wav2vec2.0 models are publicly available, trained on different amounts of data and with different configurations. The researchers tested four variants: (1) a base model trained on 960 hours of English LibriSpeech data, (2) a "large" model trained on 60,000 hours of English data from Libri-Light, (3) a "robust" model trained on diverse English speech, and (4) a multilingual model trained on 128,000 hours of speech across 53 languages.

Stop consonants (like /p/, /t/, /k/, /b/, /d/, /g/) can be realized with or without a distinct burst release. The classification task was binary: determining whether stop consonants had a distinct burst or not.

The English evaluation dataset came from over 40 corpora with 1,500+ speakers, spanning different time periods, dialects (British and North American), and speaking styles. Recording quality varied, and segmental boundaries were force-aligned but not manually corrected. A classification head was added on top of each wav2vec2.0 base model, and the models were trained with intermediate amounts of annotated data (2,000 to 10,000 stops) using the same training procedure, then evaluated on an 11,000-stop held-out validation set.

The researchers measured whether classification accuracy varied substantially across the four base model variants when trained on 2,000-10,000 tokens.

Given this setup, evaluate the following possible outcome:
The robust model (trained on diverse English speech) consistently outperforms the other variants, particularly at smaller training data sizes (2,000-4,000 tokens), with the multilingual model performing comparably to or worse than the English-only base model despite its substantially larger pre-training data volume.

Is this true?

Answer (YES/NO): NO